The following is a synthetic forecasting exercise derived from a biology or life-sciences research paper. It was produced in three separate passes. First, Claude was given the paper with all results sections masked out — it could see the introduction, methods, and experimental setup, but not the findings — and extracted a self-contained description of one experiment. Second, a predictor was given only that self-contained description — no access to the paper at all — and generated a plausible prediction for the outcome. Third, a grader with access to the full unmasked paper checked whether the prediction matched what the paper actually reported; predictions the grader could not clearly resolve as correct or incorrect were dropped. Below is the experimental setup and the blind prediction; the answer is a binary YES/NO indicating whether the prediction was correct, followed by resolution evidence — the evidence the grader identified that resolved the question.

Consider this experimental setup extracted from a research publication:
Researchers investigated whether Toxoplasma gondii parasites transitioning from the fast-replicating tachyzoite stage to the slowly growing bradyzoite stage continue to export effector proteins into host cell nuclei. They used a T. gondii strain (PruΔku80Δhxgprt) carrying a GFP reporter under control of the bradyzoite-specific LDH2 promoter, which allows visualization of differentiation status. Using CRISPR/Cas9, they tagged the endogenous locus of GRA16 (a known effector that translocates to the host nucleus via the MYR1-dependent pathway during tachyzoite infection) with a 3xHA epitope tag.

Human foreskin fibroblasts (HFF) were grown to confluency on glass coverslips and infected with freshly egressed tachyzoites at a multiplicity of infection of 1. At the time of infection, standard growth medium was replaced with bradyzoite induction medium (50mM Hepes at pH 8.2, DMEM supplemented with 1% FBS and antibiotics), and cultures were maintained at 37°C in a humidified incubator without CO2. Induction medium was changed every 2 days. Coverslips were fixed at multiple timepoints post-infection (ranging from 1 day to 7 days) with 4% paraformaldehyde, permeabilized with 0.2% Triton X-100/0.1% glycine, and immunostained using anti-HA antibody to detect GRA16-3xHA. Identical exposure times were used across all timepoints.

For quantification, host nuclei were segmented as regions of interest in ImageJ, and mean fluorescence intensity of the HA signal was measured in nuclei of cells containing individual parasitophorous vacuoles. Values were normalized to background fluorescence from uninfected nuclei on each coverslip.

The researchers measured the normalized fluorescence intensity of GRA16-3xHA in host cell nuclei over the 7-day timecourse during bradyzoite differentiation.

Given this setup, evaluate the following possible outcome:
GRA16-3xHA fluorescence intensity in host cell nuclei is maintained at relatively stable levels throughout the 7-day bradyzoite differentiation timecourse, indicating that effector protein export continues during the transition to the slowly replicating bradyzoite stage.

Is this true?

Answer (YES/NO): NO